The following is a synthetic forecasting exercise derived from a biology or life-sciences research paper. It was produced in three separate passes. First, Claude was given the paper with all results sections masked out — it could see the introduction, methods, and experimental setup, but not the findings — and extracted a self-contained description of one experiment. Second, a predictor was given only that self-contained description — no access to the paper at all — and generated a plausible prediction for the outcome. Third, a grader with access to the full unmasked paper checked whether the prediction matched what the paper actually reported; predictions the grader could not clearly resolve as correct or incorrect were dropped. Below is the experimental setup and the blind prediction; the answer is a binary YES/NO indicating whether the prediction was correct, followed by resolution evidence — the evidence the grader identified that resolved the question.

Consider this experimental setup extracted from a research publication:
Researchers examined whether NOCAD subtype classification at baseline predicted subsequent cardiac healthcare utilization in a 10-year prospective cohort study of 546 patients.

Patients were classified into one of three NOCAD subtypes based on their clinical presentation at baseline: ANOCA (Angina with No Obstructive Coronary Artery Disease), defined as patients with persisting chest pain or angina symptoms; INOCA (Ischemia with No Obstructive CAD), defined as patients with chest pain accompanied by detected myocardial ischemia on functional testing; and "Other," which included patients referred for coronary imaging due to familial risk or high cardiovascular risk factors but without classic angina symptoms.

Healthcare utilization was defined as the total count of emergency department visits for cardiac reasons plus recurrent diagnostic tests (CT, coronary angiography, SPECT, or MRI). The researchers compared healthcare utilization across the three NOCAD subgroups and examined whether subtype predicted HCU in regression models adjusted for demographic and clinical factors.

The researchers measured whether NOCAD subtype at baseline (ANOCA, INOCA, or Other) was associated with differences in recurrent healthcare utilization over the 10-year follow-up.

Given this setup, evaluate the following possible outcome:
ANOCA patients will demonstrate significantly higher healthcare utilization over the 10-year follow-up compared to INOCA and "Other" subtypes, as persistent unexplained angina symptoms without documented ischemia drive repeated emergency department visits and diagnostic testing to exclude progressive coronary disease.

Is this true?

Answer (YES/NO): NO